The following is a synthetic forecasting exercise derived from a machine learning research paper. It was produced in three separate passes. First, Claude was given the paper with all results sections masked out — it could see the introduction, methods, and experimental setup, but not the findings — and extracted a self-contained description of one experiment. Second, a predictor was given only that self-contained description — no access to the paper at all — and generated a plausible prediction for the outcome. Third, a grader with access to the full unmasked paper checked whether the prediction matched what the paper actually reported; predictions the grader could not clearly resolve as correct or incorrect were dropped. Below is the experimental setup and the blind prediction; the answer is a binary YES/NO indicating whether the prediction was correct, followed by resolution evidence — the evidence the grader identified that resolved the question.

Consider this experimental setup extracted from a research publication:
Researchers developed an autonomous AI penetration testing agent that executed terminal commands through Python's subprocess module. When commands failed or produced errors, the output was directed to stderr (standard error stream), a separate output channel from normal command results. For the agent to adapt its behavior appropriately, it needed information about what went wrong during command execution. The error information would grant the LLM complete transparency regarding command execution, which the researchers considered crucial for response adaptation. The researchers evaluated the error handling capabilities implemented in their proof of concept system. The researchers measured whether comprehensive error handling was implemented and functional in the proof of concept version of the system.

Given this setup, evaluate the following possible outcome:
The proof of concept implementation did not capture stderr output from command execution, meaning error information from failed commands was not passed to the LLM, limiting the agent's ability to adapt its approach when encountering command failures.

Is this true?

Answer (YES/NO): NO